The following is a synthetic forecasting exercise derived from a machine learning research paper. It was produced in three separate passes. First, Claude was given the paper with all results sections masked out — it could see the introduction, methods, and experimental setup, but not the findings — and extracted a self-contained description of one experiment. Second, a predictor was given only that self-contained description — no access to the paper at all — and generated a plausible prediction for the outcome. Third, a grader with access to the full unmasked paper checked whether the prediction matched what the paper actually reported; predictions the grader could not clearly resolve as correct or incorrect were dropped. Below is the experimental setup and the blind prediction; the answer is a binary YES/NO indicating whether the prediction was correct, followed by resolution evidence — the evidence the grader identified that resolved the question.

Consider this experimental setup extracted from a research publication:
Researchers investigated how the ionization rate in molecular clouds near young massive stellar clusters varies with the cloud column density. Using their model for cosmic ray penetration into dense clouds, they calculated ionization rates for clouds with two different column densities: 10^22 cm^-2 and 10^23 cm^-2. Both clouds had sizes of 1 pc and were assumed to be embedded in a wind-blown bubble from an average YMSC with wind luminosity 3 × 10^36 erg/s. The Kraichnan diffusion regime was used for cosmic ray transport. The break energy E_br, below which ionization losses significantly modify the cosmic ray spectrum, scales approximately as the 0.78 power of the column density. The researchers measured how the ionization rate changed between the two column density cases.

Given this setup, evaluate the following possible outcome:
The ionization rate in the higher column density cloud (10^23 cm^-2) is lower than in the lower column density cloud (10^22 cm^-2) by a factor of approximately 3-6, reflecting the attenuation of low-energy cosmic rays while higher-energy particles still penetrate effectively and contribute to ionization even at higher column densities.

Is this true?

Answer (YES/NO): YES